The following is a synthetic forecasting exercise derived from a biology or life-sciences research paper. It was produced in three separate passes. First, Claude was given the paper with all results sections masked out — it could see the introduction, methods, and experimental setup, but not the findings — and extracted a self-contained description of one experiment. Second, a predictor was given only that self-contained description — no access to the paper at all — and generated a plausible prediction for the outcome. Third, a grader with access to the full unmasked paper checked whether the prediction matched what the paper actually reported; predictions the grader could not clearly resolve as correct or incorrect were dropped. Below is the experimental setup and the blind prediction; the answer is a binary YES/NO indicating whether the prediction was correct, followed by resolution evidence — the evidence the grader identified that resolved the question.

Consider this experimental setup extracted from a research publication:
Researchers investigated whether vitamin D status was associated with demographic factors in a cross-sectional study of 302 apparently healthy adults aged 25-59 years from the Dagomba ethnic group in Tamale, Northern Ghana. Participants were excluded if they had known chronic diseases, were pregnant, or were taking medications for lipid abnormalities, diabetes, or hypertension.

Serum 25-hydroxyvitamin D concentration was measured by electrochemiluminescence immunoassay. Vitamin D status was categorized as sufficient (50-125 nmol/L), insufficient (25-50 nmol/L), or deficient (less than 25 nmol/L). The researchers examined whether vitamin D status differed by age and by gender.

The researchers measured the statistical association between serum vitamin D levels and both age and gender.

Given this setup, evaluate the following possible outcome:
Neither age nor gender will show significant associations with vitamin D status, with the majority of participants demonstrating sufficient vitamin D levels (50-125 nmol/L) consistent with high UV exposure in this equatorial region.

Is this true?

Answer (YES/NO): NO